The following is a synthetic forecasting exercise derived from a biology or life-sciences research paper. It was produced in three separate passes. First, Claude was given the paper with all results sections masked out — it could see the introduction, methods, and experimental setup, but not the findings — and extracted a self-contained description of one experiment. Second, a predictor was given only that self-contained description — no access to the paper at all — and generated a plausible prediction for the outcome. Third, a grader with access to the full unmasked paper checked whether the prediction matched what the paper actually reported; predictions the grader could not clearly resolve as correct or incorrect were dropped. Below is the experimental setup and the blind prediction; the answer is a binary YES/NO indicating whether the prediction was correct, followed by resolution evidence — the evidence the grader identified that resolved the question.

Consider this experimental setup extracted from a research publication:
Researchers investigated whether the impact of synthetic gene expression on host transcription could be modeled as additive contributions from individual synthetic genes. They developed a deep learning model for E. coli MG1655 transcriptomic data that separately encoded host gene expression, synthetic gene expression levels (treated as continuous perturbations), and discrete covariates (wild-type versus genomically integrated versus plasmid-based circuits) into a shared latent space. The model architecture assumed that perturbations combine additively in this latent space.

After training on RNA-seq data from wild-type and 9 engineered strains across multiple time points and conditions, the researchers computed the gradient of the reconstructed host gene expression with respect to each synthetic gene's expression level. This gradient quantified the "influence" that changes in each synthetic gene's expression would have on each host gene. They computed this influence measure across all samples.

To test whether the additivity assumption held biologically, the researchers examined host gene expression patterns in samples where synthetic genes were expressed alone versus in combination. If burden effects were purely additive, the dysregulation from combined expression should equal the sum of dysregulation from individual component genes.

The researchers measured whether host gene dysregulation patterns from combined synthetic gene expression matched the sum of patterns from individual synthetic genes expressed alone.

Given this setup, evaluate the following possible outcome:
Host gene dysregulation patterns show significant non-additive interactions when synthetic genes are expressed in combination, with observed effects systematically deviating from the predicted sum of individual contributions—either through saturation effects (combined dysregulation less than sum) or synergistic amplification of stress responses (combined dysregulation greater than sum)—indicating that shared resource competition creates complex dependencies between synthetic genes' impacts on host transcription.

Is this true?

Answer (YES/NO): NO